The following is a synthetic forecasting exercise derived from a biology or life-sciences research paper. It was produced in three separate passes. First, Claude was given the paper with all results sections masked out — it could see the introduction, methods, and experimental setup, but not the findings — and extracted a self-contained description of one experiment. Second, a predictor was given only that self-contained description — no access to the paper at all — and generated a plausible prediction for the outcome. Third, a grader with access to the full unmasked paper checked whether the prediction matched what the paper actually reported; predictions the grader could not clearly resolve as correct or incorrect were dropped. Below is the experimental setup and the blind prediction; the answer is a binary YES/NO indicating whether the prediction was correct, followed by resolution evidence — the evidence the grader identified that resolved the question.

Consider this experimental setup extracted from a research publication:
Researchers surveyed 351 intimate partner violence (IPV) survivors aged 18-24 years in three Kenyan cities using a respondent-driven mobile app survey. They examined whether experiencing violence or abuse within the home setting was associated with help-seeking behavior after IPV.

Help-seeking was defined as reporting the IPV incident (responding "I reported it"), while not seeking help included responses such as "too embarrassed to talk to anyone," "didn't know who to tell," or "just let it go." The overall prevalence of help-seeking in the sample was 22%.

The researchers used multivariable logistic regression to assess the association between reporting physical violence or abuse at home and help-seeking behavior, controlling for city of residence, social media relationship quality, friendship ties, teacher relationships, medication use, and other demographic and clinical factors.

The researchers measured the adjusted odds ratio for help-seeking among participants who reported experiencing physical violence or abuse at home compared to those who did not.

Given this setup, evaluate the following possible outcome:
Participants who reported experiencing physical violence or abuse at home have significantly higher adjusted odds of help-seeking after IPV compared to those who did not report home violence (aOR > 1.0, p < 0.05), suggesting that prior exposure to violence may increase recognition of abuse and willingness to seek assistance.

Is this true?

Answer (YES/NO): YES